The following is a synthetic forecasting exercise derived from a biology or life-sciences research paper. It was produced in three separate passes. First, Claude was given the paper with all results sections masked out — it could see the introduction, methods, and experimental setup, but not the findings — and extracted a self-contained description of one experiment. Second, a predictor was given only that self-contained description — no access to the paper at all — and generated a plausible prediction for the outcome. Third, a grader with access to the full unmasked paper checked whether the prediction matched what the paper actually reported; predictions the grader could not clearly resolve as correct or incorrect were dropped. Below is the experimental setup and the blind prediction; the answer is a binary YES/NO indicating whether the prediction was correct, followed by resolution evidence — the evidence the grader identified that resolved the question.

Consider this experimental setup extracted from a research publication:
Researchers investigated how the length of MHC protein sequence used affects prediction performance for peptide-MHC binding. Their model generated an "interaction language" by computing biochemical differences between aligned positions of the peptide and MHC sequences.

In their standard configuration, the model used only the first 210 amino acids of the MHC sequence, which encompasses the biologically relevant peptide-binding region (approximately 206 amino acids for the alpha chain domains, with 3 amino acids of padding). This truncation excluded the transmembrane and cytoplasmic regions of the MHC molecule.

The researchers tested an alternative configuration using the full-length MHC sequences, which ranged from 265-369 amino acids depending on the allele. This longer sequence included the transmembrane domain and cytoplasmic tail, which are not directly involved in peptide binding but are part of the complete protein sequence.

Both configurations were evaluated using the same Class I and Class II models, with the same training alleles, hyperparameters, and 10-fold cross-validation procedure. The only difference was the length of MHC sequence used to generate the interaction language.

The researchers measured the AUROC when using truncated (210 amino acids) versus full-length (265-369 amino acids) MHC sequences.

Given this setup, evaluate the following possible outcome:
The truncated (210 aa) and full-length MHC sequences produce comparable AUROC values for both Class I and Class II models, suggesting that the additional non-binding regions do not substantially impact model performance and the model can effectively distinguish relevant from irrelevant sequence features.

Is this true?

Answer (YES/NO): YES